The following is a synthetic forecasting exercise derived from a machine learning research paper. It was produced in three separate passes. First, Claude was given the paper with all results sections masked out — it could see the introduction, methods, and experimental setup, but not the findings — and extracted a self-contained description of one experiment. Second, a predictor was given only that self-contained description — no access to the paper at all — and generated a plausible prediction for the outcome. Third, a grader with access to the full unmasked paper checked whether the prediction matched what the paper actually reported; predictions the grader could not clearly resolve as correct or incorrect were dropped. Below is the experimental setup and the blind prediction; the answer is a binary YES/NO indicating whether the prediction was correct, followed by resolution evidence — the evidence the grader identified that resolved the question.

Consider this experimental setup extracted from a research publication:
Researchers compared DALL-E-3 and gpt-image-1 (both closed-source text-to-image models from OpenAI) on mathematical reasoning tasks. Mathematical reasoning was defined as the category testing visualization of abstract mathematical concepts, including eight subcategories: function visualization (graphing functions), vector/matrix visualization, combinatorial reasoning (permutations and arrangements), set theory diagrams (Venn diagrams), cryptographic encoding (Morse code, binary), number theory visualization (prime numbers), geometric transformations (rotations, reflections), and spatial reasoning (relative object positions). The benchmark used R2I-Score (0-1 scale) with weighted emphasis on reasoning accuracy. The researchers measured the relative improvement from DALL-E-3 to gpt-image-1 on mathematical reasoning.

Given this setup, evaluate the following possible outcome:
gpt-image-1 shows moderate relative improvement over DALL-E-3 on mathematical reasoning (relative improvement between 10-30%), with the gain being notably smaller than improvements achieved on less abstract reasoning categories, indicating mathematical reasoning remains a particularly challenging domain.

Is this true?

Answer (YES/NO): NO